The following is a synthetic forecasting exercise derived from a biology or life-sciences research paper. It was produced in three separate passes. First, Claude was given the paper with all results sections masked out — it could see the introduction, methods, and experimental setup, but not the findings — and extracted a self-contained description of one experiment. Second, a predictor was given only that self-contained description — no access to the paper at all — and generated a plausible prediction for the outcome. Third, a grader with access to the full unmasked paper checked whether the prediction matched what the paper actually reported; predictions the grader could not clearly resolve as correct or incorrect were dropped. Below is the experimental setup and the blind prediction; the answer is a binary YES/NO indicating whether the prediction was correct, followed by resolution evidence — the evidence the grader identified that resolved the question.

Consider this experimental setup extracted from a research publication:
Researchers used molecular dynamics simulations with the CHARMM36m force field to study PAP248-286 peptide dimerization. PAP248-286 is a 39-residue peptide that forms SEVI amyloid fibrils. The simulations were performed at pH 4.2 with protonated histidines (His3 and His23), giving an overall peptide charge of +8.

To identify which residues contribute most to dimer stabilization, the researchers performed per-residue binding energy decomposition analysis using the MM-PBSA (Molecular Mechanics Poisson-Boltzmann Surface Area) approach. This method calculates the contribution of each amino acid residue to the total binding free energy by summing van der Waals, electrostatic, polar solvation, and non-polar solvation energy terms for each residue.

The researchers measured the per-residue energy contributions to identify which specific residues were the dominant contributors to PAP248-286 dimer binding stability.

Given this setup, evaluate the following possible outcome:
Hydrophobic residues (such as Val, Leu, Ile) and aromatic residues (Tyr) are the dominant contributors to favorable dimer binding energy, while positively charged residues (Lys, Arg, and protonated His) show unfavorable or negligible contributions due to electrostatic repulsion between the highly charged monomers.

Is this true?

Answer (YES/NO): NO